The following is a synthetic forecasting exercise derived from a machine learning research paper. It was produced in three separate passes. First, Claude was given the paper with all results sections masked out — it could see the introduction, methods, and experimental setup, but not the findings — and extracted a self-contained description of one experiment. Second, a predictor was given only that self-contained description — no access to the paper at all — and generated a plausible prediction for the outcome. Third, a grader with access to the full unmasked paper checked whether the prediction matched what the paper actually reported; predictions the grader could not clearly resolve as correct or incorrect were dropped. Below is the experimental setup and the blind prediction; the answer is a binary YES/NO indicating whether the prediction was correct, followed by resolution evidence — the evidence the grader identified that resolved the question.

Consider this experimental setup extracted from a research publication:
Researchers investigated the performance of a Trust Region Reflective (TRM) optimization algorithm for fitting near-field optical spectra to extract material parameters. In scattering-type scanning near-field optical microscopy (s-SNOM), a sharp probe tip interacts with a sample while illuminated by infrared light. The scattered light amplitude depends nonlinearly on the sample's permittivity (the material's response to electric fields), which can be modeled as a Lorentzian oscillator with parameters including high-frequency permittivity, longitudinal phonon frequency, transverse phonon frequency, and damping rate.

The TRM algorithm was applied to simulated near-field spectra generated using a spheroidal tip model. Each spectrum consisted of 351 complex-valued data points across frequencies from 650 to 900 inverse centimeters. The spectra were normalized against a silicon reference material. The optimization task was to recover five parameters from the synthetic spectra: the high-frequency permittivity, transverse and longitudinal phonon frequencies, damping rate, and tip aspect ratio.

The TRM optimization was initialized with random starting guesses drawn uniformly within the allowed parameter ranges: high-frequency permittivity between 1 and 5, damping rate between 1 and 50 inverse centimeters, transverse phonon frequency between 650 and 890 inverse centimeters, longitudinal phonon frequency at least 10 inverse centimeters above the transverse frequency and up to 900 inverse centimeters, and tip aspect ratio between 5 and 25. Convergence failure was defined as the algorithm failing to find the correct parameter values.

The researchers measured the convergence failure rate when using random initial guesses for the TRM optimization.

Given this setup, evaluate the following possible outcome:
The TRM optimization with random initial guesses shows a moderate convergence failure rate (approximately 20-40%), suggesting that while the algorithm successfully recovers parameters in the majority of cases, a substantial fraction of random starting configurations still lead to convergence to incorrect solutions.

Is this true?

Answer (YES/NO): NO